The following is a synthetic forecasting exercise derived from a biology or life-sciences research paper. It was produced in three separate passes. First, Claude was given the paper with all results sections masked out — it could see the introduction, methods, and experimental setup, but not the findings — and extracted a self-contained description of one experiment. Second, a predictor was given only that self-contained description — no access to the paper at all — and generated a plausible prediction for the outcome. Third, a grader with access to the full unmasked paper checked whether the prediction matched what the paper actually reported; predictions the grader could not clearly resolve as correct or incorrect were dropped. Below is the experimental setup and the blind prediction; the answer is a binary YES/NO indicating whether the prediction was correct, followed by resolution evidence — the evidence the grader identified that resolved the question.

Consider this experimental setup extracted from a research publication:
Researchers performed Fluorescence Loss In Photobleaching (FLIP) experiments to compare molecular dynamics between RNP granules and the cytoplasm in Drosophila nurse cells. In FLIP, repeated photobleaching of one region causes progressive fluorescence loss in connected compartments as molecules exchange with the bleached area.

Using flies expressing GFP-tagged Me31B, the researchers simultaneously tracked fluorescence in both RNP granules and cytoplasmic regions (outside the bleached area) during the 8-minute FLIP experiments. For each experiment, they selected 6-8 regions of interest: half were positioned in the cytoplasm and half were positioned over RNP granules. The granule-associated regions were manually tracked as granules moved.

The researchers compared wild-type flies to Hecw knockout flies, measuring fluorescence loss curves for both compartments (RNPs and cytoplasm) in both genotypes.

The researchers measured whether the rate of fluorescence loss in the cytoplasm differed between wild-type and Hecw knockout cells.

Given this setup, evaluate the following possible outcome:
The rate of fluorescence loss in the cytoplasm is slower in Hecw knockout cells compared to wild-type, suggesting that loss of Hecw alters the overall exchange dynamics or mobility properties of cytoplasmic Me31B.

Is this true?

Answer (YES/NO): NO